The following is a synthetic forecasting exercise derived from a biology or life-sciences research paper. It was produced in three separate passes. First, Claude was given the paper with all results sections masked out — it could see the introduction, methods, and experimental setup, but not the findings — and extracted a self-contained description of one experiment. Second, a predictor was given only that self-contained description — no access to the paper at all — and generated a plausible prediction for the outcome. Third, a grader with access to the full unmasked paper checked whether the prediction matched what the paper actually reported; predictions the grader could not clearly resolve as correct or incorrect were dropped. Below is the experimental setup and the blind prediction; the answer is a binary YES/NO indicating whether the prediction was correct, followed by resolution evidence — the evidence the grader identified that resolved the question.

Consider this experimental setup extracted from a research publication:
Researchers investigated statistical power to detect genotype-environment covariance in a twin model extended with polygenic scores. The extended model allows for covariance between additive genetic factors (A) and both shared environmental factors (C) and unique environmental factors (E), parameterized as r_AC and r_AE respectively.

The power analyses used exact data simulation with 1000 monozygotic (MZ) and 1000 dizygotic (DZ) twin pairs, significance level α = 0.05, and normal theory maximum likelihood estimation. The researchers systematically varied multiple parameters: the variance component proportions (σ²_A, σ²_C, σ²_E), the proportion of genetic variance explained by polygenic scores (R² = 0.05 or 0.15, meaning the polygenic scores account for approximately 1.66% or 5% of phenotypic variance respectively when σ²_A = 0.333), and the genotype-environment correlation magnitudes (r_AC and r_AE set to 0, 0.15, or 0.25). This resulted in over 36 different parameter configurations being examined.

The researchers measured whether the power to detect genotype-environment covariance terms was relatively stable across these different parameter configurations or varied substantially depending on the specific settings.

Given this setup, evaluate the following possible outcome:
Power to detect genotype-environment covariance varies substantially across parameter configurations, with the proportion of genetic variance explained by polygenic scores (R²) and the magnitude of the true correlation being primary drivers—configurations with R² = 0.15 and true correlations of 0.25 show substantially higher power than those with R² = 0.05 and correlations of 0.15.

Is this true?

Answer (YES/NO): YES